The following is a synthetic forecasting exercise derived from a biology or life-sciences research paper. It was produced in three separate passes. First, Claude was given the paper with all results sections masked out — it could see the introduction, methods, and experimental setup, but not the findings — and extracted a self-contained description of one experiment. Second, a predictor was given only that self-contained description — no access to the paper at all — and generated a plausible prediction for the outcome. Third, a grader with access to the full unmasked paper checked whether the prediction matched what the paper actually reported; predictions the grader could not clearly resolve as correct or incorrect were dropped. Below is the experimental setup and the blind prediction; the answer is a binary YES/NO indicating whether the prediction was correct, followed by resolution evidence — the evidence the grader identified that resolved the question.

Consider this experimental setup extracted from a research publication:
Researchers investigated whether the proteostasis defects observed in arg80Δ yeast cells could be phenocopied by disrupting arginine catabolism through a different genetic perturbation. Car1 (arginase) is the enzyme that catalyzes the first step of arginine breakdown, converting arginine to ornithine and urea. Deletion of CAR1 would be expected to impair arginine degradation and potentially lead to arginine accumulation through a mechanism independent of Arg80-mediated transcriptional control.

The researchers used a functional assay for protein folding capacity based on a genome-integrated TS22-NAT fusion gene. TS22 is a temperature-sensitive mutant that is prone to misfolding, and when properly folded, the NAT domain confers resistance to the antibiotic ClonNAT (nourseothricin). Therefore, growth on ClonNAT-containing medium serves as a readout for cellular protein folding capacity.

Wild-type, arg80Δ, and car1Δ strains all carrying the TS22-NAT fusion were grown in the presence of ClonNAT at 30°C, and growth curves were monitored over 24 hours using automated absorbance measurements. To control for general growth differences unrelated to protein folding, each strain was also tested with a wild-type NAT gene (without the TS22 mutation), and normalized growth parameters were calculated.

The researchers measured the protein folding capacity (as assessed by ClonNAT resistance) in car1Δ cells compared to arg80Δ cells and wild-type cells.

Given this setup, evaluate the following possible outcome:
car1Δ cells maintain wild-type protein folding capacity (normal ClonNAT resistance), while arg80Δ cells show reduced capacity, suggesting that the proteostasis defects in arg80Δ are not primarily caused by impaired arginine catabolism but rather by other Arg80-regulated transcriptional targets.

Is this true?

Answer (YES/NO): NO